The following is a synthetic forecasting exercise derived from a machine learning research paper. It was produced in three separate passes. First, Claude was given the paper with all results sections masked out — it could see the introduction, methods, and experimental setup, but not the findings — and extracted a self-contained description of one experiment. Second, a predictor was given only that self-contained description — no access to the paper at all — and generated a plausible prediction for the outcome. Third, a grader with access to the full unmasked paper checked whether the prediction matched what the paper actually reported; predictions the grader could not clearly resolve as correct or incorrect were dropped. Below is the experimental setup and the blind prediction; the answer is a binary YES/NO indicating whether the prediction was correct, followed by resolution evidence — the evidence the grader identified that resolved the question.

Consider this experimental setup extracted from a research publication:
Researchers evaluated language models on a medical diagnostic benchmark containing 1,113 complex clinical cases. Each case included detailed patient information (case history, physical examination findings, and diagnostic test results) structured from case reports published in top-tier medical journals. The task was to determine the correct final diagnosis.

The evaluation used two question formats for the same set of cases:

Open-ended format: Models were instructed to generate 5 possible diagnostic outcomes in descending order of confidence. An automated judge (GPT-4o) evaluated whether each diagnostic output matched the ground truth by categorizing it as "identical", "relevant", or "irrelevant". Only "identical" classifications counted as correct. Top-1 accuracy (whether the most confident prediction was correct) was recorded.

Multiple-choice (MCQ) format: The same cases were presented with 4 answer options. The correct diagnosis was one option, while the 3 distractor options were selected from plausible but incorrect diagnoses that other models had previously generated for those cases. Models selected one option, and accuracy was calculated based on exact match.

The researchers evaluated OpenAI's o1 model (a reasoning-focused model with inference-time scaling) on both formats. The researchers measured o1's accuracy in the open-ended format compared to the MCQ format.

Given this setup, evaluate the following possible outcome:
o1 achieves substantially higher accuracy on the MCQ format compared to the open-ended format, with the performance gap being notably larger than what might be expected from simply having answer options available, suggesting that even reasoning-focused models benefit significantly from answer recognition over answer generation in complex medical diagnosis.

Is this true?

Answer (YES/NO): YES